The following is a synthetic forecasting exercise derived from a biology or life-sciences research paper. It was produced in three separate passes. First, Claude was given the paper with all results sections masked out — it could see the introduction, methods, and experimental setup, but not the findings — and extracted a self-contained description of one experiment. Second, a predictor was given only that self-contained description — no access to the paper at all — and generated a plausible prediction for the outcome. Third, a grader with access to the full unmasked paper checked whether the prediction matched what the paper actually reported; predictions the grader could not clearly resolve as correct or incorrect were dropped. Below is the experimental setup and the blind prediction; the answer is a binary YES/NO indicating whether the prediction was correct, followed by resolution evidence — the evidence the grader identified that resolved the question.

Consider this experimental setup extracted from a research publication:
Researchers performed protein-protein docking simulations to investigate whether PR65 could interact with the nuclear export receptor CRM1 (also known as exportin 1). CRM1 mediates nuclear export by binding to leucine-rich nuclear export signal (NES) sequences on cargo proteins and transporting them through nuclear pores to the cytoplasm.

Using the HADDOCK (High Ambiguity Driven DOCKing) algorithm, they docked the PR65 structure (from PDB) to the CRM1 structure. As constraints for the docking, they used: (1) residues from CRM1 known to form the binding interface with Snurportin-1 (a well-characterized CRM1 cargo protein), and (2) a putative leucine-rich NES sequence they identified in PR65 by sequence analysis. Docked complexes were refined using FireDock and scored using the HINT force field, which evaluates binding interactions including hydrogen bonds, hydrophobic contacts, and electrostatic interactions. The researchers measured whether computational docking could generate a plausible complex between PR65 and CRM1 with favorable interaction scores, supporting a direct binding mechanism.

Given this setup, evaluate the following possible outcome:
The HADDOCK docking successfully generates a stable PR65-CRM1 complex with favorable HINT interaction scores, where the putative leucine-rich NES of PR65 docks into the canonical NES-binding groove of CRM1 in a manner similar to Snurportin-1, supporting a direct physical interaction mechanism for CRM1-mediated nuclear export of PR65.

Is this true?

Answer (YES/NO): YES